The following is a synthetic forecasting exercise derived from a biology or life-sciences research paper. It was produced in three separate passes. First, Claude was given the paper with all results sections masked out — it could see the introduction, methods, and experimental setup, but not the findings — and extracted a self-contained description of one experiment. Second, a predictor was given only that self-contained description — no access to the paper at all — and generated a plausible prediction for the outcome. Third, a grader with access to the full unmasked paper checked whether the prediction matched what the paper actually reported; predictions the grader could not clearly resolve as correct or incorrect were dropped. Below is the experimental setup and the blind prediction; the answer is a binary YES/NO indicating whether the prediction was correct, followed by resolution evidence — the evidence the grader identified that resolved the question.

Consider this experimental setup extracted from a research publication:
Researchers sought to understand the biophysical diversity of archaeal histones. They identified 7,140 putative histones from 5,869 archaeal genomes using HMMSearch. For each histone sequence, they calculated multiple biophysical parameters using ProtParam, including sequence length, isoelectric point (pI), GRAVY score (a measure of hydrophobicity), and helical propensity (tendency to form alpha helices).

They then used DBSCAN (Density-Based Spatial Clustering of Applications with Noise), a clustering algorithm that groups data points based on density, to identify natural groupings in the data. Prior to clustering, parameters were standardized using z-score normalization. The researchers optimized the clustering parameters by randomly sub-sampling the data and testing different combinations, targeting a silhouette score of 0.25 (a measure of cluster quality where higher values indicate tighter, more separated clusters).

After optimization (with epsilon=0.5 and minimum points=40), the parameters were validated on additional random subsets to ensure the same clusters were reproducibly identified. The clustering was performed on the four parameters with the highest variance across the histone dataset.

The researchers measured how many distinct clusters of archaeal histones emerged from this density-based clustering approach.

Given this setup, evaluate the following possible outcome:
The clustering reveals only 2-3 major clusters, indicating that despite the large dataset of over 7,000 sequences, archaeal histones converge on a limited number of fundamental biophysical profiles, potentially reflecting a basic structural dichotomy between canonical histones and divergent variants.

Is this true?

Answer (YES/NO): NO